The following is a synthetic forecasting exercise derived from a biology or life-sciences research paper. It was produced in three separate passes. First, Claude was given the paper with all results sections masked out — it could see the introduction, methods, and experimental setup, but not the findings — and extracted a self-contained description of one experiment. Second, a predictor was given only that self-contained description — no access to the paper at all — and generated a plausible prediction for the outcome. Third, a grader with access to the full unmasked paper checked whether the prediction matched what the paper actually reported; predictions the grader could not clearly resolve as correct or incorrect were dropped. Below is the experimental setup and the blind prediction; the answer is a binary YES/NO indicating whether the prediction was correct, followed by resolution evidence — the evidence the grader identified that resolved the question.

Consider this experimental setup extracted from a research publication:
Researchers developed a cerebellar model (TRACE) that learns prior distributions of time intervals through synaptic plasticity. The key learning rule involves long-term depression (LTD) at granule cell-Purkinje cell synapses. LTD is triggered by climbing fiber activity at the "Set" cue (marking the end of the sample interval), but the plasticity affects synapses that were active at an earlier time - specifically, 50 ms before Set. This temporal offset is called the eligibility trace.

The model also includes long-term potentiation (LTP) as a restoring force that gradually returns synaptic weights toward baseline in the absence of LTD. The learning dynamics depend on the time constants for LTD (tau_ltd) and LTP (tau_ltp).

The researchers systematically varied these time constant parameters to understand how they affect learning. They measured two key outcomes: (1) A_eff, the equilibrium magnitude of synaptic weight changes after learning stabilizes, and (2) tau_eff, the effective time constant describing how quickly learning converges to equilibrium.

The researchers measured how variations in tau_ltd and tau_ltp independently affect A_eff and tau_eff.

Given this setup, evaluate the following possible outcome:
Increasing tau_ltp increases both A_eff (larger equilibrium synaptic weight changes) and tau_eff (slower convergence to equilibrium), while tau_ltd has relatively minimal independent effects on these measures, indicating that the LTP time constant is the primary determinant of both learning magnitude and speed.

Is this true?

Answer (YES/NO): NO